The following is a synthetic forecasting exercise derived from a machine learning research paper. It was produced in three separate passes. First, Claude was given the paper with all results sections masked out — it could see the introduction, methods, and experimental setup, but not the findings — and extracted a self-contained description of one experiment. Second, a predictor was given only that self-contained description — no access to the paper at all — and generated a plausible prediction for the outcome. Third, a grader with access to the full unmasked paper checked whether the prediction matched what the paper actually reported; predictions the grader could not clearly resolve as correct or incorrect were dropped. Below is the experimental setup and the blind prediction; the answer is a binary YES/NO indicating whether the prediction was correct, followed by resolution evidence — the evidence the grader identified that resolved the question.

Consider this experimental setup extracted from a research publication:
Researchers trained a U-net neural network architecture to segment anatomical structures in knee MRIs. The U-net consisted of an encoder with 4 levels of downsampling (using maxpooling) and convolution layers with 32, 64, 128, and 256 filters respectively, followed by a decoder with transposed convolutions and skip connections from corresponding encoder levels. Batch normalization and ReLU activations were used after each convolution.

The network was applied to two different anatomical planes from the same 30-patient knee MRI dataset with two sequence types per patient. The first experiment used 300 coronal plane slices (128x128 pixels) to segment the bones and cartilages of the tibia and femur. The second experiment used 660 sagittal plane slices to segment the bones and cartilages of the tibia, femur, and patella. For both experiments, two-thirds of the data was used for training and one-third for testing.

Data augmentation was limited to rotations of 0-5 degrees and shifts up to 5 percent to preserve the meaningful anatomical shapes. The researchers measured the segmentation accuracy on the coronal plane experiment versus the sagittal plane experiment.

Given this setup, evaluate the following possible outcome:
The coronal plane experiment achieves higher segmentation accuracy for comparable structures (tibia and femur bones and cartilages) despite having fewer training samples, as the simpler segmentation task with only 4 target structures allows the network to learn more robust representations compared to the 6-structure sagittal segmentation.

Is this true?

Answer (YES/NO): NO